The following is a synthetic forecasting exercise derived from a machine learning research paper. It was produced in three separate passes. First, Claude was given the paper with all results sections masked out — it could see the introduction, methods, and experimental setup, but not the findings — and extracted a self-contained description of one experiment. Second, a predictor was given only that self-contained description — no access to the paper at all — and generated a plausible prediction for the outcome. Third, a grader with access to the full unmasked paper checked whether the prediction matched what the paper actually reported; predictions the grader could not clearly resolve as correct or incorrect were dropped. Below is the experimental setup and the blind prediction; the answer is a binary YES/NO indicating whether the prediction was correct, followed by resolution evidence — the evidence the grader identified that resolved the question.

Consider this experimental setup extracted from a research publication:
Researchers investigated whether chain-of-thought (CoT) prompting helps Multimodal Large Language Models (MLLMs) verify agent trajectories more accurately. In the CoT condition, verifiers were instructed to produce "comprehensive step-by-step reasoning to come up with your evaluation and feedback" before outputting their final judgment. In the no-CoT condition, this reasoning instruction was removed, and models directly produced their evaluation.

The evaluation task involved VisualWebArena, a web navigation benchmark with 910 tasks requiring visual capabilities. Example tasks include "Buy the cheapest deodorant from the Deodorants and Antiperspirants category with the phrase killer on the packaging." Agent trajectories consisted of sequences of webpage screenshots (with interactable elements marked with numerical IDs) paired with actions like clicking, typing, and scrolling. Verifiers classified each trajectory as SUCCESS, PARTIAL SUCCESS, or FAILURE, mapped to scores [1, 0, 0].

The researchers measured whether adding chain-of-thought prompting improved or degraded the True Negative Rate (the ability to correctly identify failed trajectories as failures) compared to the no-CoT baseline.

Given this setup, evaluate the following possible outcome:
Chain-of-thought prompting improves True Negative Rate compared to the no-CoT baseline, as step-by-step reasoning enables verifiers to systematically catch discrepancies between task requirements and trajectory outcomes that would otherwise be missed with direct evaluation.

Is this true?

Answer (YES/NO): YES